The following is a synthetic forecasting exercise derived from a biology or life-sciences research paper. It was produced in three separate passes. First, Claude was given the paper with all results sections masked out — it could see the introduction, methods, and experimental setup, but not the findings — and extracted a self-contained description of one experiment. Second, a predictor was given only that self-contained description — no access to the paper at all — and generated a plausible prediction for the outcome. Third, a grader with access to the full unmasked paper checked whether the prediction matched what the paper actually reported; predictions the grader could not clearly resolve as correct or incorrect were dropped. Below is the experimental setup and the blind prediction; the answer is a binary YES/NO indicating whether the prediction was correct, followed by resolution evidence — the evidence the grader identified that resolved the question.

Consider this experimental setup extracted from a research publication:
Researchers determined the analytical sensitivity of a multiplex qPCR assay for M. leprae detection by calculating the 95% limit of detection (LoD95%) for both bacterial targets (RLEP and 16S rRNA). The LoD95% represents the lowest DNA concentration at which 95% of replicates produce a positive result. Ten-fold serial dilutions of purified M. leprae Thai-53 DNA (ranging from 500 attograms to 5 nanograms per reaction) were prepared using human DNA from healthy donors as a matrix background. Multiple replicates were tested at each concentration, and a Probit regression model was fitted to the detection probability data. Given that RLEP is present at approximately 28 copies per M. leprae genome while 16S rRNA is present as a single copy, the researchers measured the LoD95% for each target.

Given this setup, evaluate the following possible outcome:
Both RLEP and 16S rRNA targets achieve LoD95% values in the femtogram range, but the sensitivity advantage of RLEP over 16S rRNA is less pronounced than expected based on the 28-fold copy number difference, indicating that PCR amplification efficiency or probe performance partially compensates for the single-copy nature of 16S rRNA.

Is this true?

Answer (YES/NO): NO